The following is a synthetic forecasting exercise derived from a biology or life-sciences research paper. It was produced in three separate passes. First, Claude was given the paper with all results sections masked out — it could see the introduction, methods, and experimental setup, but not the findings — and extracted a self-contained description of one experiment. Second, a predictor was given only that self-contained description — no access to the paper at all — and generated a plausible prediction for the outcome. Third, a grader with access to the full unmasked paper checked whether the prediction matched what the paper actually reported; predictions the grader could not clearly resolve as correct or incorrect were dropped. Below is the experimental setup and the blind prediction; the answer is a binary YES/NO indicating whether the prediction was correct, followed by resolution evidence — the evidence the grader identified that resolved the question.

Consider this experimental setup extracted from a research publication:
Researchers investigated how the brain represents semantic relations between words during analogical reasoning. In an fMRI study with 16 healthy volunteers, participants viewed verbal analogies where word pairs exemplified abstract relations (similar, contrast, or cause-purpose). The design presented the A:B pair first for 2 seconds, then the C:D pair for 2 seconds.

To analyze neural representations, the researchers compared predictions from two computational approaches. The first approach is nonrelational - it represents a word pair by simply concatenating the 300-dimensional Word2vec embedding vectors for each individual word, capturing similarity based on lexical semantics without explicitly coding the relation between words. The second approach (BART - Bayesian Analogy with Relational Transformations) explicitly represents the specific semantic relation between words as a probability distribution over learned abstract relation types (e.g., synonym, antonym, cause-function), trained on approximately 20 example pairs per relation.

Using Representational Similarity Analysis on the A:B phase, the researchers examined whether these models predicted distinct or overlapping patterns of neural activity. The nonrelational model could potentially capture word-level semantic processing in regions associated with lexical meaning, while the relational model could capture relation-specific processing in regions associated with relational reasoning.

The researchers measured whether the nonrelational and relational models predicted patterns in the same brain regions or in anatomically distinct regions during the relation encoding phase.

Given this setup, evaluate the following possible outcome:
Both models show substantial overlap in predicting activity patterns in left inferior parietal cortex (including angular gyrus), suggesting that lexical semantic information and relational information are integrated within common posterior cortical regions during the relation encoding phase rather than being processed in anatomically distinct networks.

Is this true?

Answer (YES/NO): NO